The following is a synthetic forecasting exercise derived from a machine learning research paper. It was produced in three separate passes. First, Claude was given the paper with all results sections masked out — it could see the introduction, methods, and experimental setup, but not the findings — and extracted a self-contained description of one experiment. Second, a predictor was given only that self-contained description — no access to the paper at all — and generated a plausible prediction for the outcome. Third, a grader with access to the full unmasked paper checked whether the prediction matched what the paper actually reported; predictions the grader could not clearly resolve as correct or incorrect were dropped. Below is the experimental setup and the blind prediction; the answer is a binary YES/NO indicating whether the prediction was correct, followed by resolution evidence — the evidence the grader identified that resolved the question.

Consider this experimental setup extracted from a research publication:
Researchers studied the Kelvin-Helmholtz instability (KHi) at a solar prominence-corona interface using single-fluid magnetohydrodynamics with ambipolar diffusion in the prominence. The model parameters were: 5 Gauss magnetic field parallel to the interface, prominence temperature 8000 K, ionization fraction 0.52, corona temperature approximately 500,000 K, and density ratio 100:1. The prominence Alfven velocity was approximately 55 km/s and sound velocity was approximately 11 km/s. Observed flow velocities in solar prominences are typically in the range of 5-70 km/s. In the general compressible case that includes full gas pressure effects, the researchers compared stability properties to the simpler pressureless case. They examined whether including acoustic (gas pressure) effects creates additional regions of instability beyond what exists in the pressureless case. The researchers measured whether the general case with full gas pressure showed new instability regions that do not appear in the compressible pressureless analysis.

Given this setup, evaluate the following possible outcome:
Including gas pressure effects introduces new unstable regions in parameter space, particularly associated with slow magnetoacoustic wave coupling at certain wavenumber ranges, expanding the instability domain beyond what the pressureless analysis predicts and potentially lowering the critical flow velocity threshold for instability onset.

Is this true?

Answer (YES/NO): YES